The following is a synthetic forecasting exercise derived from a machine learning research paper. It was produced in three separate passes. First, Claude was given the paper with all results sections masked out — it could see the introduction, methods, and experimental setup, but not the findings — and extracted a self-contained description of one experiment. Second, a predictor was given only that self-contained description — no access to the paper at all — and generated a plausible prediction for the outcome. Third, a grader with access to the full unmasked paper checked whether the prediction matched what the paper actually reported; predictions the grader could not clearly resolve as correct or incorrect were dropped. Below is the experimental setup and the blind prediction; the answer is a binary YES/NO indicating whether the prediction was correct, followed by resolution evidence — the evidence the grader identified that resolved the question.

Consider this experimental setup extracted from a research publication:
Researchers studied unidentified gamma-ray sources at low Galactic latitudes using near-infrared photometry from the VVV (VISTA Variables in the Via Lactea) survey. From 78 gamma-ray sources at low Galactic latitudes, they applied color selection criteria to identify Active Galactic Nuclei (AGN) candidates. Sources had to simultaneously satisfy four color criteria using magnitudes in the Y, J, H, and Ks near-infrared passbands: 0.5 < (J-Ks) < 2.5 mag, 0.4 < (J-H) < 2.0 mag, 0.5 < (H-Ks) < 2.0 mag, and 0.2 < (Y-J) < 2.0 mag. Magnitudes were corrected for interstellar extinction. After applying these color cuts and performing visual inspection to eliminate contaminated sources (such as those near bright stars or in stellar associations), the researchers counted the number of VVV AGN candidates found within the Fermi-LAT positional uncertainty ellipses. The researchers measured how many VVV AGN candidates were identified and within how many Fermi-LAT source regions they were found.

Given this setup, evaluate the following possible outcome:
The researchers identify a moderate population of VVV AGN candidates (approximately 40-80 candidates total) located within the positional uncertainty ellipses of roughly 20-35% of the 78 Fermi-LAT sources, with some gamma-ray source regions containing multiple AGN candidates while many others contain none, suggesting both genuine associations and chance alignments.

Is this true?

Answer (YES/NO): NO